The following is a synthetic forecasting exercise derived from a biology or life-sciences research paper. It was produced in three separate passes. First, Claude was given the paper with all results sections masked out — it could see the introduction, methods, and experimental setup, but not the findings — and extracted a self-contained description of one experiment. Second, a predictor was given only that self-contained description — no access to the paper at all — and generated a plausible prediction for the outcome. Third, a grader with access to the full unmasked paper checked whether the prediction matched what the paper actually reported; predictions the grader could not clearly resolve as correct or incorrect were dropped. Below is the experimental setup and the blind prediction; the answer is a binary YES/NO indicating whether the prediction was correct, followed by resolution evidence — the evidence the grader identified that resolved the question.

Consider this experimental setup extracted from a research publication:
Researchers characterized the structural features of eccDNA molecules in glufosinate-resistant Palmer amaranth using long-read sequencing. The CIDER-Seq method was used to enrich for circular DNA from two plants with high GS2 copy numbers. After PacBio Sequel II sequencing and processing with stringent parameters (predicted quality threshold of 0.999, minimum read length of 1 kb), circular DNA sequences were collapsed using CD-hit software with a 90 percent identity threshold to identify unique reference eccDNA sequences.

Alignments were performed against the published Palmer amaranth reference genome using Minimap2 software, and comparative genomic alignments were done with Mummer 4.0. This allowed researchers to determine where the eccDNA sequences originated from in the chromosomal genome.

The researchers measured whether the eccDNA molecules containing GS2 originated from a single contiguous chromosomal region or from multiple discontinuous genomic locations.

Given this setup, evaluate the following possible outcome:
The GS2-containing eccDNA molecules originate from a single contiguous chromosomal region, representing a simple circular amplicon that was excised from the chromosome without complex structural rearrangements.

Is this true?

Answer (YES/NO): NO